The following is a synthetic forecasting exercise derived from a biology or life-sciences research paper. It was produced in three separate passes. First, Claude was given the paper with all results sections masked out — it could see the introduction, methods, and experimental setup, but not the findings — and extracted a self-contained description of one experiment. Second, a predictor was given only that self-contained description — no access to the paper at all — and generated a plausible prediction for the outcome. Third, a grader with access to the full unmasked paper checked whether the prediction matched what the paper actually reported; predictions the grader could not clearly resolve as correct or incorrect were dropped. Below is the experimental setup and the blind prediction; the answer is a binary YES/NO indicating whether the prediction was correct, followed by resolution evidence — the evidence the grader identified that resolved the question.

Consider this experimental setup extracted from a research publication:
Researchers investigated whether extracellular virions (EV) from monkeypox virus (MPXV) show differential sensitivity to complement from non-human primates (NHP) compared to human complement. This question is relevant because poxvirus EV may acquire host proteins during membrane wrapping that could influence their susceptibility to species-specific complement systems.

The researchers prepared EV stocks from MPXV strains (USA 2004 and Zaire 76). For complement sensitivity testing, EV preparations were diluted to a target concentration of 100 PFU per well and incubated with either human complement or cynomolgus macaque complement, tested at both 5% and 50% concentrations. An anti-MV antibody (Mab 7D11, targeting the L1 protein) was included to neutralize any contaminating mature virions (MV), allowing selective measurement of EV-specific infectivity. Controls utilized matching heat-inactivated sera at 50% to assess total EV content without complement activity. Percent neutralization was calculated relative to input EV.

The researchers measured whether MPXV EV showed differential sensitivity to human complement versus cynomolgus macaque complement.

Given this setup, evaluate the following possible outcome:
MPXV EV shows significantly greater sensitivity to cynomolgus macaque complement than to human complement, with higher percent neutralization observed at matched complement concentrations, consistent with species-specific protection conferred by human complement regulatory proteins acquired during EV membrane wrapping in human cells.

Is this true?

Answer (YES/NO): NO